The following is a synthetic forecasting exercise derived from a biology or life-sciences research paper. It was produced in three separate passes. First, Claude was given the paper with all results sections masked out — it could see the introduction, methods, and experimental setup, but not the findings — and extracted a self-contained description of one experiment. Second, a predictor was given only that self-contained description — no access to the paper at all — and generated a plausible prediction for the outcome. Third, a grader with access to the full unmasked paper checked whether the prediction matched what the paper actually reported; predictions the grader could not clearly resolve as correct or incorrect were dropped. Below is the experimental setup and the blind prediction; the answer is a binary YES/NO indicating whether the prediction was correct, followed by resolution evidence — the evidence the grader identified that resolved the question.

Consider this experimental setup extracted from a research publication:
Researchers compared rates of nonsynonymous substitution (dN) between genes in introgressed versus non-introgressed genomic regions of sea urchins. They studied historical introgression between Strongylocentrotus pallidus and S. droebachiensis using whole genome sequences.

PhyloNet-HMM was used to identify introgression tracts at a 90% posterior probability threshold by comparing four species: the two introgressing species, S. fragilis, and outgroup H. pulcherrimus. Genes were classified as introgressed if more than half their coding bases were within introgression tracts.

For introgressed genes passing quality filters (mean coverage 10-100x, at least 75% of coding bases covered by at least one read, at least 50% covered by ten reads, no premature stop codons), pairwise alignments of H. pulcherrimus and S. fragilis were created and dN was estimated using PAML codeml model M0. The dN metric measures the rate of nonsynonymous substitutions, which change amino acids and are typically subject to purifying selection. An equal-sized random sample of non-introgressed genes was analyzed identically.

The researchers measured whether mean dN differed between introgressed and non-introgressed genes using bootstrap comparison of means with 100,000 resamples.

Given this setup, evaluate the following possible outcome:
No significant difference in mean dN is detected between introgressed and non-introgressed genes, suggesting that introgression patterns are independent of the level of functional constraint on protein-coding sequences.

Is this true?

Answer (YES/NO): NO